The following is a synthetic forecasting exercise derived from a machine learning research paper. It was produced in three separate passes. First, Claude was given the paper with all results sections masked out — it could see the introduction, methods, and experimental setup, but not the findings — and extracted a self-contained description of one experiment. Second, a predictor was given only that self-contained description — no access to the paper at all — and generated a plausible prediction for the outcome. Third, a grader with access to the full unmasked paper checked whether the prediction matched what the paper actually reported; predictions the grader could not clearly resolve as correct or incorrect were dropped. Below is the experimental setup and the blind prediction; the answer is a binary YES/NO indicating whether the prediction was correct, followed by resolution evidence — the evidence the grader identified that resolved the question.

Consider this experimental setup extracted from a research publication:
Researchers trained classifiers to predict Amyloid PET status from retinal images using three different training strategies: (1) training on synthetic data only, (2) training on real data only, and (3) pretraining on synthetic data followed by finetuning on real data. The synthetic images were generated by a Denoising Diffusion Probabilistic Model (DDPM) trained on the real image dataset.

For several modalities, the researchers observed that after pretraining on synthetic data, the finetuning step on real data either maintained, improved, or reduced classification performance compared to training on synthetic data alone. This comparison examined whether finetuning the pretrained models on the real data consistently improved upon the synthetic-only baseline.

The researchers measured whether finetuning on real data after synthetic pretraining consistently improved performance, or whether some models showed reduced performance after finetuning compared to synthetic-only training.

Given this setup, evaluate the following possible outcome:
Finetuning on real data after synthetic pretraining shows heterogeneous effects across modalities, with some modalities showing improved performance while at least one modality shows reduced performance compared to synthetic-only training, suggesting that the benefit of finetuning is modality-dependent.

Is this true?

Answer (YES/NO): YES